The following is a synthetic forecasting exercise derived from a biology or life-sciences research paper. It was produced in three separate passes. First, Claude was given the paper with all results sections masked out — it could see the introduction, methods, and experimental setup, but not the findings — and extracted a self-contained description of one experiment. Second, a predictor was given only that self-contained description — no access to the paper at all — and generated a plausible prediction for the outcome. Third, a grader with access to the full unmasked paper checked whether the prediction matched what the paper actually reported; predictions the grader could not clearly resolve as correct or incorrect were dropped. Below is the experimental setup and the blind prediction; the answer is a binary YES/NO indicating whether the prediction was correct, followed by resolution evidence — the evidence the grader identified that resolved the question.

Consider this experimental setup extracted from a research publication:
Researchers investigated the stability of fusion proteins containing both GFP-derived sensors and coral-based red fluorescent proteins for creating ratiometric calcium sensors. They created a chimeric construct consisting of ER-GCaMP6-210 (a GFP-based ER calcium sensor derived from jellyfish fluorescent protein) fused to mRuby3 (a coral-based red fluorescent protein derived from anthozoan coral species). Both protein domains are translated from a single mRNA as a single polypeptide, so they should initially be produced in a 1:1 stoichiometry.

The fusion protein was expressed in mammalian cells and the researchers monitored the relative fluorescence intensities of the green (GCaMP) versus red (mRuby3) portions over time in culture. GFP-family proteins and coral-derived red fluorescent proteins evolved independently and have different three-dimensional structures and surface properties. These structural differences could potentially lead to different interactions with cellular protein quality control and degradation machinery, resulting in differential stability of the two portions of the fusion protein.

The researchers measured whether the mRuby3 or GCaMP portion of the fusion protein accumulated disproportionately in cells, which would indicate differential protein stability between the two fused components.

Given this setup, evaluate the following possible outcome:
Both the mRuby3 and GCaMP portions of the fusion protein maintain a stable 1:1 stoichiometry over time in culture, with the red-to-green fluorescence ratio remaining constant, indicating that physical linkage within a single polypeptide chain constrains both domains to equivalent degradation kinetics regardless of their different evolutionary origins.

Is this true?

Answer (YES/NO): NO